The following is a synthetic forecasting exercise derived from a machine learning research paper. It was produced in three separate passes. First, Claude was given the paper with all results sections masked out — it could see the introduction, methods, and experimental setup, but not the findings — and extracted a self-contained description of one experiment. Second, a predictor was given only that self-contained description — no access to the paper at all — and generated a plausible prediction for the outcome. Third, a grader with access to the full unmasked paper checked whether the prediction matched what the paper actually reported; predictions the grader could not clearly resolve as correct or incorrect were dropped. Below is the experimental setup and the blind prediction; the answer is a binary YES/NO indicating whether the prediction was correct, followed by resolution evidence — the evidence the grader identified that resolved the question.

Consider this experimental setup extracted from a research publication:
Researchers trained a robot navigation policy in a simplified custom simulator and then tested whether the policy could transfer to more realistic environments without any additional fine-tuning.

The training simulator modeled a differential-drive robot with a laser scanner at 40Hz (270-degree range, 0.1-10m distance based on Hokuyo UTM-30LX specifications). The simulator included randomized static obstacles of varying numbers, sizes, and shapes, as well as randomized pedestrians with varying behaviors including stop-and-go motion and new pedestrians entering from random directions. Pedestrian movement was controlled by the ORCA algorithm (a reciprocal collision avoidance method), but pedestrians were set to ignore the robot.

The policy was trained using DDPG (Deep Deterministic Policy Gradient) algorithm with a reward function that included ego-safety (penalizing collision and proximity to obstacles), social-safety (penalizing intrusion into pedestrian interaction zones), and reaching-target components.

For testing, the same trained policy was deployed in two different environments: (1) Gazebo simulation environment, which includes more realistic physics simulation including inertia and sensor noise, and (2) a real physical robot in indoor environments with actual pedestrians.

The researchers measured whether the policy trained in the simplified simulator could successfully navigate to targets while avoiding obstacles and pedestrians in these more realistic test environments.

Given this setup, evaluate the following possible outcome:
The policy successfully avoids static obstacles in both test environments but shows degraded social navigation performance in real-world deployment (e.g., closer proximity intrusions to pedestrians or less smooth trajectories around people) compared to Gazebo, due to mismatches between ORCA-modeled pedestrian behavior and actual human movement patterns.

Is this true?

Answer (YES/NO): NO